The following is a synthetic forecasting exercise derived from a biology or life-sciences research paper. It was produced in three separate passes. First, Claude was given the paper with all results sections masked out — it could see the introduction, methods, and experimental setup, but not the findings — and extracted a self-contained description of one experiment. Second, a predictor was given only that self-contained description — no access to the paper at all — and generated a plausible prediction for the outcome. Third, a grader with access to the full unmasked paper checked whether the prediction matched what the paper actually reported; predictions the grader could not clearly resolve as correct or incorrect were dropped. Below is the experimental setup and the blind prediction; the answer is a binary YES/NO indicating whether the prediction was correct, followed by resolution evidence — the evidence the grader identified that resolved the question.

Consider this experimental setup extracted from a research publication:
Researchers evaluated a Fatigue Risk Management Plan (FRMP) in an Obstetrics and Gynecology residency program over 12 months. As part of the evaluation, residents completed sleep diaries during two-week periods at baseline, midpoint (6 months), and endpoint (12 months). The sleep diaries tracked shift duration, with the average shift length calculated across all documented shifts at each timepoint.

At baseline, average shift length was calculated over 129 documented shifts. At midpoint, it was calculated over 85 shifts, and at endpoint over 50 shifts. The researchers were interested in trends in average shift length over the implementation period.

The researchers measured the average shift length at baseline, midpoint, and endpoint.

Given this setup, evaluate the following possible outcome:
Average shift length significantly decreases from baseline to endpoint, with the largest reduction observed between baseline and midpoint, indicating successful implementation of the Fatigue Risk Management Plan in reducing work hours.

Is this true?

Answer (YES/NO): NO